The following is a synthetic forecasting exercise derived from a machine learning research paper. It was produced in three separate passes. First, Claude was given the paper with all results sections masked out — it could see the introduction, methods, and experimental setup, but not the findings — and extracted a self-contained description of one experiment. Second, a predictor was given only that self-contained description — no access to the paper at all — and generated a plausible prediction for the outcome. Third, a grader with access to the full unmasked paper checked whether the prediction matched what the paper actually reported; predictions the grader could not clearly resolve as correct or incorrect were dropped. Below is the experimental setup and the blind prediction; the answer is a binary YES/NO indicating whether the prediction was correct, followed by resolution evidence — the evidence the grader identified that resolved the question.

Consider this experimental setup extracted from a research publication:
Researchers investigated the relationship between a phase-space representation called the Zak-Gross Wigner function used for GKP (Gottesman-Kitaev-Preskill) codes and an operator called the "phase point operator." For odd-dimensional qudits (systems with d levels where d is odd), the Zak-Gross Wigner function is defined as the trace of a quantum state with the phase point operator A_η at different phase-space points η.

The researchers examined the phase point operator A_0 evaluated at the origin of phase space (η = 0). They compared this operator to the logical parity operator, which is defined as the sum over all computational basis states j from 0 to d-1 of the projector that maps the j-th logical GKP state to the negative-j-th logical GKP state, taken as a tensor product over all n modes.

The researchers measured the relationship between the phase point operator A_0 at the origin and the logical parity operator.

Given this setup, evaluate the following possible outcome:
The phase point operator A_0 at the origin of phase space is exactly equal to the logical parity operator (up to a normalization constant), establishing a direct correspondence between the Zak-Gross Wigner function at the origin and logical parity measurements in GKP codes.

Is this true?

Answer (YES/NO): YES